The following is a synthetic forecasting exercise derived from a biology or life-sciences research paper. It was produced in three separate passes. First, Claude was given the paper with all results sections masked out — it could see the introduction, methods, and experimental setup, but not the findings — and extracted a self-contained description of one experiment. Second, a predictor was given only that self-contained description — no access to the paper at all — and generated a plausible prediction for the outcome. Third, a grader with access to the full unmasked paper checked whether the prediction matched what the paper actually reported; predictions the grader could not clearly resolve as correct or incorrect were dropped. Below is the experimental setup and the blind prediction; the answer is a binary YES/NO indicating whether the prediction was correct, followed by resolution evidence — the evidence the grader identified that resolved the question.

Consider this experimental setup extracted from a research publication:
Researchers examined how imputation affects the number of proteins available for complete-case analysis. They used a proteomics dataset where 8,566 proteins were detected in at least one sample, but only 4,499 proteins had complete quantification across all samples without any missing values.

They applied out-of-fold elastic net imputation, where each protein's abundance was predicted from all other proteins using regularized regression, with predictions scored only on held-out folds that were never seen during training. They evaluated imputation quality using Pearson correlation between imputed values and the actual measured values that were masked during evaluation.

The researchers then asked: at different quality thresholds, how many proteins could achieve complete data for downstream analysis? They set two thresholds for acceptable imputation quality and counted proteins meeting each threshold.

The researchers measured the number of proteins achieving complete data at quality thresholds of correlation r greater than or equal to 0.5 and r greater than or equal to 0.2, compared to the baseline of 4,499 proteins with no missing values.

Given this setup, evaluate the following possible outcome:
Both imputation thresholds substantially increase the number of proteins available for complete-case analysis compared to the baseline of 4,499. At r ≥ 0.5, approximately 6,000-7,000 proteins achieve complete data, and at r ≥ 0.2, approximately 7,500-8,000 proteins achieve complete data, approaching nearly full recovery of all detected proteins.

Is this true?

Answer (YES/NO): NO